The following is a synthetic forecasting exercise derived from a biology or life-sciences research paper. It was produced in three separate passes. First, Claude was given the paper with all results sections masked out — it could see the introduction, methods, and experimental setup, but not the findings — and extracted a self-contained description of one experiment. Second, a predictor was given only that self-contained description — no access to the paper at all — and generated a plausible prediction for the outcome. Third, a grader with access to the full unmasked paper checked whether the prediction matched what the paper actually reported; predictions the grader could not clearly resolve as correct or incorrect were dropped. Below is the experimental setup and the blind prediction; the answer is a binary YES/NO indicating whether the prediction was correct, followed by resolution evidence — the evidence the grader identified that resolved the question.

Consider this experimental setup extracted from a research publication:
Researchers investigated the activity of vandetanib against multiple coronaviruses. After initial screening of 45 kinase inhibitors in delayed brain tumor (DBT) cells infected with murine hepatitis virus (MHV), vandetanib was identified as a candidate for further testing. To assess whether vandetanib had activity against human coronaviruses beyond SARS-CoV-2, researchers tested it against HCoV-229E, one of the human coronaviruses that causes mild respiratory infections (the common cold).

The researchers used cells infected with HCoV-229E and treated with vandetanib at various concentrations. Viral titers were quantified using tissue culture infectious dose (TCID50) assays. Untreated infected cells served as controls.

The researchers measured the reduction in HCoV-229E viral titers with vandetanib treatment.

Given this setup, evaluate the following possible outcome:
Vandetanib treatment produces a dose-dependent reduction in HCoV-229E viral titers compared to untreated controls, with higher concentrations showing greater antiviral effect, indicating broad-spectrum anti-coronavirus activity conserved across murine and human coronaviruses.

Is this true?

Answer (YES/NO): NO